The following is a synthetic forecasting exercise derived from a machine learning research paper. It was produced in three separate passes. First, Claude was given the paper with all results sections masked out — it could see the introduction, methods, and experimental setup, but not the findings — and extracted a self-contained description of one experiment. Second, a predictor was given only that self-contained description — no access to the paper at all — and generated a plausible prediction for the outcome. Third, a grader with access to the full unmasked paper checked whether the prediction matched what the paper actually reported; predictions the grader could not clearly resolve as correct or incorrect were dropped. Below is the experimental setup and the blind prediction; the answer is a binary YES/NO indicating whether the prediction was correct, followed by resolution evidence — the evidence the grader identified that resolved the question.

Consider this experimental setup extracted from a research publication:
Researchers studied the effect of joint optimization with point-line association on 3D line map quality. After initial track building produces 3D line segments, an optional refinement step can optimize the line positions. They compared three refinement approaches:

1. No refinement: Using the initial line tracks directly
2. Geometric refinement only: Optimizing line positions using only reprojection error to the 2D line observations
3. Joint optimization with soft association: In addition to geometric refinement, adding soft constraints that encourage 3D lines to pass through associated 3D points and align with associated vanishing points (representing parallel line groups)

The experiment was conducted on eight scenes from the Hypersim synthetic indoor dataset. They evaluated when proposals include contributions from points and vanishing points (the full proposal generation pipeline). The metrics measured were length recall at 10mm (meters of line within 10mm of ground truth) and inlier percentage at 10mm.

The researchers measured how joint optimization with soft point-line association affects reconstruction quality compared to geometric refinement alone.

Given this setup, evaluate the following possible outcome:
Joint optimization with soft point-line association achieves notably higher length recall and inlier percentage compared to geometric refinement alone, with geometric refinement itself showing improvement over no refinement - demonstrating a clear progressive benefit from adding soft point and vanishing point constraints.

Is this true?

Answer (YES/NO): NO